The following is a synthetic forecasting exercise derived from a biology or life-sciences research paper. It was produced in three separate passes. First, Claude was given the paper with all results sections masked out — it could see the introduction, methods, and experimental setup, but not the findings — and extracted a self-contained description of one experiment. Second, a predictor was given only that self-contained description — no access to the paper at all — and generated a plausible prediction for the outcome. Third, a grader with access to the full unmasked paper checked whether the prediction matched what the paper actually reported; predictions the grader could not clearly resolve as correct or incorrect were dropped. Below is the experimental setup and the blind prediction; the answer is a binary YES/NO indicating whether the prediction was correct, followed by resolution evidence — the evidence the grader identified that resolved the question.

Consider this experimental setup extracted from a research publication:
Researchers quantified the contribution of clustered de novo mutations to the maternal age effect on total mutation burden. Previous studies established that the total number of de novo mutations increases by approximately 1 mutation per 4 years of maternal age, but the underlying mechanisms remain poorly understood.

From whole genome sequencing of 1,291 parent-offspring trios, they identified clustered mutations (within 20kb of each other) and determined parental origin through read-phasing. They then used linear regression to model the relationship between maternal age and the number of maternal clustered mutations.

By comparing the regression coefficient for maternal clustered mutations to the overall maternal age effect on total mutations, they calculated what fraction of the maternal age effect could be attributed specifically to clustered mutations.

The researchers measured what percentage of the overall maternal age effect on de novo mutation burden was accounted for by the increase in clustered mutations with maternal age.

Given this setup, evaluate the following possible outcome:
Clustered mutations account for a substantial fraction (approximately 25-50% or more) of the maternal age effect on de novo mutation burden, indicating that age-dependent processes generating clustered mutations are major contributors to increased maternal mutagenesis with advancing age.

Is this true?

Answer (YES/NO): NO